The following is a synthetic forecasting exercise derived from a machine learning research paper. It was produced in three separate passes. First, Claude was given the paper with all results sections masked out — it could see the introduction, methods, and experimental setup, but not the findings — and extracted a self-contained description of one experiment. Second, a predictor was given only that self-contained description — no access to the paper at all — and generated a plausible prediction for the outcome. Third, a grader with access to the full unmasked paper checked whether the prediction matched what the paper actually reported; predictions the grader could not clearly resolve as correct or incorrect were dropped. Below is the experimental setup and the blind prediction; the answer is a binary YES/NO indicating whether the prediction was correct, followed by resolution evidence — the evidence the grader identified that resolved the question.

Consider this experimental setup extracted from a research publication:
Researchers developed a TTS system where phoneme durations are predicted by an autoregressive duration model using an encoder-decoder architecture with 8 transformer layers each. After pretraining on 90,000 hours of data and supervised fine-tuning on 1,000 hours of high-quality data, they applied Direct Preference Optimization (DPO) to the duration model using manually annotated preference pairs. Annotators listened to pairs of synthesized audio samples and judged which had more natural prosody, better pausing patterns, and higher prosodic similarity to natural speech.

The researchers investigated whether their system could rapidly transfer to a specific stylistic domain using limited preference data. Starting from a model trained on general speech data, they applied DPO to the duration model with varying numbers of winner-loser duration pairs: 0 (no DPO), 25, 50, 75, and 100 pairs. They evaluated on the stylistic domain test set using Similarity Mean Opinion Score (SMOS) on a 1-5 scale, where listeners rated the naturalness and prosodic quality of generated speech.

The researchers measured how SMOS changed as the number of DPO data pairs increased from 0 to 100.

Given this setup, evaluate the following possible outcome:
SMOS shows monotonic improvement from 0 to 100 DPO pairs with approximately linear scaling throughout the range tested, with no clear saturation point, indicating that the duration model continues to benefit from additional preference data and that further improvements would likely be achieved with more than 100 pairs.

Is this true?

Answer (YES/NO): NO